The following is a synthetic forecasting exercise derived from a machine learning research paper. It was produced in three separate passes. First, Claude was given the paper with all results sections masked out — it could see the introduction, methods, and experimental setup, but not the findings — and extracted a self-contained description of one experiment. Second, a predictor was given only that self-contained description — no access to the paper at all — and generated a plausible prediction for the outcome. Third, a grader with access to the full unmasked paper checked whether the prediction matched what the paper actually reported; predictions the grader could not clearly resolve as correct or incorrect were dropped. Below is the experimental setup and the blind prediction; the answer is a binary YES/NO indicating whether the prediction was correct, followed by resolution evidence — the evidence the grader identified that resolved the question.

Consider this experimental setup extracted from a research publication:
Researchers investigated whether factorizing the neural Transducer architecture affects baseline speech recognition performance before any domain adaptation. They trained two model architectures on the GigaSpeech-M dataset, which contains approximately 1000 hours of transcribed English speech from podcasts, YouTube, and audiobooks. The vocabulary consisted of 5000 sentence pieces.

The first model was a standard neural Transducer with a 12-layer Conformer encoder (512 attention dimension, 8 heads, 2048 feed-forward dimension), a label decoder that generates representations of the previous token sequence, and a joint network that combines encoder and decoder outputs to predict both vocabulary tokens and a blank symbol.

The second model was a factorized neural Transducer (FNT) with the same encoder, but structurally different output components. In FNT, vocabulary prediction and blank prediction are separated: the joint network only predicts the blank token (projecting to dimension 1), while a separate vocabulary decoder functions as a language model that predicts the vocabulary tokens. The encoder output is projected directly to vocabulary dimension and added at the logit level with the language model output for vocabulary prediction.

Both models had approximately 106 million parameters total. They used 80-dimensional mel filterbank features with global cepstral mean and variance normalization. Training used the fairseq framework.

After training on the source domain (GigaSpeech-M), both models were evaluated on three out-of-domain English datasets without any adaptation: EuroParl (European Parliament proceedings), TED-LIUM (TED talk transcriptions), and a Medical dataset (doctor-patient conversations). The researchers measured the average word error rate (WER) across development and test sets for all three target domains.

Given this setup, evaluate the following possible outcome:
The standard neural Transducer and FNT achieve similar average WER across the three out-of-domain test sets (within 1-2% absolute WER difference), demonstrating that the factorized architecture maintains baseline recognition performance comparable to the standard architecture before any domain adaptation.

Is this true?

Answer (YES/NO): YES